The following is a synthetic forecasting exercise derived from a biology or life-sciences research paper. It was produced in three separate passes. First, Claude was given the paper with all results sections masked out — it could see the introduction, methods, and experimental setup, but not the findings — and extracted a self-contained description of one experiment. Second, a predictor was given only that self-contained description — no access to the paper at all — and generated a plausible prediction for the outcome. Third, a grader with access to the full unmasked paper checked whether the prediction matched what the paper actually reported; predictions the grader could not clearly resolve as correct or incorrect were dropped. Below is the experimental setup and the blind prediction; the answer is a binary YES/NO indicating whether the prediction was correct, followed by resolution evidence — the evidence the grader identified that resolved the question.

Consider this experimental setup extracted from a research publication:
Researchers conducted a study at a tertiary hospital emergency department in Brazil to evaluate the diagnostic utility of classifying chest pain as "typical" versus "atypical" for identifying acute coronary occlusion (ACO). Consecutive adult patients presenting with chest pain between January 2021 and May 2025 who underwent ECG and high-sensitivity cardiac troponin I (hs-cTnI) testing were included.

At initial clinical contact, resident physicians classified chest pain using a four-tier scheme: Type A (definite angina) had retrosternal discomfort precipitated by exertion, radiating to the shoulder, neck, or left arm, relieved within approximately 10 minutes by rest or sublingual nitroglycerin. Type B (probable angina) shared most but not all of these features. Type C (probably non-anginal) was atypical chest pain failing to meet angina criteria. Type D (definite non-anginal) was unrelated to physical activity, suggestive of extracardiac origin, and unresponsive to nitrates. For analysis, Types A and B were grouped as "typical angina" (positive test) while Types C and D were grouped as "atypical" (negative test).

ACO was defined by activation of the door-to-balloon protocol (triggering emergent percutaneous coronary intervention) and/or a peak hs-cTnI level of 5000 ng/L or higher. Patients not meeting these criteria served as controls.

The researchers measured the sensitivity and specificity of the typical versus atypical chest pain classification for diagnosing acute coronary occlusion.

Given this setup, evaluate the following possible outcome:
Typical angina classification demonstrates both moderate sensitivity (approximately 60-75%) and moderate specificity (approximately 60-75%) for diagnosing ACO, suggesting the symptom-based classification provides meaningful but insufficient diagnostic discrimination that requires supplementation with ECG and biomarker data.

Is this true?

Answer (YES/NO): NO